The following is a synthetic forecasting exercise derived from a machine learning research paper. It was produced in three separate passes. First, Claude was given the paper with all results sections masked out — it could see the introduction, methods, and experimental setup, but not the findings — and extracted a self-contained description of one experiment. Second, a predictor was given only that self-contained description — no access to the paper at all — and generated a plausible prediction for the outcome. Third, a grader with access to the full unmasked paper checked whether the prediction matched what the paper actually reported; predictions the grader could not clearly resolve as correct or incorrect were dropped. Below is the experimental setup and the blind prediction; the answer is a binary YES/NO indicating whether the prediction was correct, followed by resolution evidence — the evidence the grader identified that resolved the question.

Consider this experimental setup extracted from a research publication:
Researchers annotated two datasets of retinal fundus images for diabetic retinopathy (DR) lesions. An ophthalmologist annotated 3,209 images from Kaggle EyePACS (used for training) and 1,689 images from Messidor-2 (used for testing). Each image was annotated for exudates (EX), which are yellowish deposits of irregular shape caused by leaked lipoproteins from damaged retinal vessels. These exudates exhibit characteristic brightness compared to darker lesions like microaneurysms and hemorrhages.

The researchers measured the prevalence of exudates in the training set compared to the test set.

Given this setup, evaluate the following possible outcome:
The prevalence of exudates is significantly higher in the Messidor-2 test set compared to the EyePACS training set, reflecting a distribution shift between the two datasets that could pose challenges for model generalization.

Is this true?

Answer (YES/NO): NO